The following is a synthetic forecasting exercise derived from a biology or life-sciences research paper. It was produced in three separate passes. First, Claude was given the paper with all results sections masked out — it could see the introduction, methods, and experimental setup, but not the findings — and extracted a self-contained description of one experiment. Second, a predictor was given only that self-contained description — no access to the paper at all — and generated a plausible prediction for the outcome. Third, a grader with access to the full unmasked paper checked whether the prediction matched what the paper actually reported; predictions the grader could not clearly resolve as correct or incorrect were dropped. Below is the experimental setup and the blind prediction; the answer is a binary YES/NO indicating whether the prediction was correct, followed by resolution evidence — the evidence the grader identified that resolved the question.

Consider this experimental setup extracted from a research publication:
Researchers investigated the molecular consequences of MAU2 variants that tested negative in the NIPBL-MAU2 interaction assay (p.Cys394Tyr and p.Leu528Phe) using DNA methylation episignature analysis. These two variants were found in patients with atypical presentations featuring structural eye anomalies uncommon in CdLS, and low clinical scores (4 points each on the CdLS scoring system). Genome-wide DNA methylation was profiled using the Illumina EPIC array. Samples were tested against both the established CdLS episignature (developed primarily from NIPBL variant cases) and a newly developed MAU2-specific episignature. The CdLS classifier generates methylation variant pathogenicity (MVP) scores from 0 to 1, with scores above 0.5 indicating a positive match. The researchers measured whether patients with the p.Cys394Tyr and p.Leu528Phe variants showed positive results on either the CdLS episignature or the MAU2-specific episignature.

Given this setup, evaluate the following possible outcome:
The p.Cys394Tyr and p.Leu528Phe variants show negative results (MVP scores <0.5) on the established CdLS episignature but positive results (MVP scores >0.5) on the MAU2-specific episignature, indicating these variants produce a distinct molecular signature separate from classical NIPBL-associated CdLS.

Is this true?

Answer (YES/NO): NO